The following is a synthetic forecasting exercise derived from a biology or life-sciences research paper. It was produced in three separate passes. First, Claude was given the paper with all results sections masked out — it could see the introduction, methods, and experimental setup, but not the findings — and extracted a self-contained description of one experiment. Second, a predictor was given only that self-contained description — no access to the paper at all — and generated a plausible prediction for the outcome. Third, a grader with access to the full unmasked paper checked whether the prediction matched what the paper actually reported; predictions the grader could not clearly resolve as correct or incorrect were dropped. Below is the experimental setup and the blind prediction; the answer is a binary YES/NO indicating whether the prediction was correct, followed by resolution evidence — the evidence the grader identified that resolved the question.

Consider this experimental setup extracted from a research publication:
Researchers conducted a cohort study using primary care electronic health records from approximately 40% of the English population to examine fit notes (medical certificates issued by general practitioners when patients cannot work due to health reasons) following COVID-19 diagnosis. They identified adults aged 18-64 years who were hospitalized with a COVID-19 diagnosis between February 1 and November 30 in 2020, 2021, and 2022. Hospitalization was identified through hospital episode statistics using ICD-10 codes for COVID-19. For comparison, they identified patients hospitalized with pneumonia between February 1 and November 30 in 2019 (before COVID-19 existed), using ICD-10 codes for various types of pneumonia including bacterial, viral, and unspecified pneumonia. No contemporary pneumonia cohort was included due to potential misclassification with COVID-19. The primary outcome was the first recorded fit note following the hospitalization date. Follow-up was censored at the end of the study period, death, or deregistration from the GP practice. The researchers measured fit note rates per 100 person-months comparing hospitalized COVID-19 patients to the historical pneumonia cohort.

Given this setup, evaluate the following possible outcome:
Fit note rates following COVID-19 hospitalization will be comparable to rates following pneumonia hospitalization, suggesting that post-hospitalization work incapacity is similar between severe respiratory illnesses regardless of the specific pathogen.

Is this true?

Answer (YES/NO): NO